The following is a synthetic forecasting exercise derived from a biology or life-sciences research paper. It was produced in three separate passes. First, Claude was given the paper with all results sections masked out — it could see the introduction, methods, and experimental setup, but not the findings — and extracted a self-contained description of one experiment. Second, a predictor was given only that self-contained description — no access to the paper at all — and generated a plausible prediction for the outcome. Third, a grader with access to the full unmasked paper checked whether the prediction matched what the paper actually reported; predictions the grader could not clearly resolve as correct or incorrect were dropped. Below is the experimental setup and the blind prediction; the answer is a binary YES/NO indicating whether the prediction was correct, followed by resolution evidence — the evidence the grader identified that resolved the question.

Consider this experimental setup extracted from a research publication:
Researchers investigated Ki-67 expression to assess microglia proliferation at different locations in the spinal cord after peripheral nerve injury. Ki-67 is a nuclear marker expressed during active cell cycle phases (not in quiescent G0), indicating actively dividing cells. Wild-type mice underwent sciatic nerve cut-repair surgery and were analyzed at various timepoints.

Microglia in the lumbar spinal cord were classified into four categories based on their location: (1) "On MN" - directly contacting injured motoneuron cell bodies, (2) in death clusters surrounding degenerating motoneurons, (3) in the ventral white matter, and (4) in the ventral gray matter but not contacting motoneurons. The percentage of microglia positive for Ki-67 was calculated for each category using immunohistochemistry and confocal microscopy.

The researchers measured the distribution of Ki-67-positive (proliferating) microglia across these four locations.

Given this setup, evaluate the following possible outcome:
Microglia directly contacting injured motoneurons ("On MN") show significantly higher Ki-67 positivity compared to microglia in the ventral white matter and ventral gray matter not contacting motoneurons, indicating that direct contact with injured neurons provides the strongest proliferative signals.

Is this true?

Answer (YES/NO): NO